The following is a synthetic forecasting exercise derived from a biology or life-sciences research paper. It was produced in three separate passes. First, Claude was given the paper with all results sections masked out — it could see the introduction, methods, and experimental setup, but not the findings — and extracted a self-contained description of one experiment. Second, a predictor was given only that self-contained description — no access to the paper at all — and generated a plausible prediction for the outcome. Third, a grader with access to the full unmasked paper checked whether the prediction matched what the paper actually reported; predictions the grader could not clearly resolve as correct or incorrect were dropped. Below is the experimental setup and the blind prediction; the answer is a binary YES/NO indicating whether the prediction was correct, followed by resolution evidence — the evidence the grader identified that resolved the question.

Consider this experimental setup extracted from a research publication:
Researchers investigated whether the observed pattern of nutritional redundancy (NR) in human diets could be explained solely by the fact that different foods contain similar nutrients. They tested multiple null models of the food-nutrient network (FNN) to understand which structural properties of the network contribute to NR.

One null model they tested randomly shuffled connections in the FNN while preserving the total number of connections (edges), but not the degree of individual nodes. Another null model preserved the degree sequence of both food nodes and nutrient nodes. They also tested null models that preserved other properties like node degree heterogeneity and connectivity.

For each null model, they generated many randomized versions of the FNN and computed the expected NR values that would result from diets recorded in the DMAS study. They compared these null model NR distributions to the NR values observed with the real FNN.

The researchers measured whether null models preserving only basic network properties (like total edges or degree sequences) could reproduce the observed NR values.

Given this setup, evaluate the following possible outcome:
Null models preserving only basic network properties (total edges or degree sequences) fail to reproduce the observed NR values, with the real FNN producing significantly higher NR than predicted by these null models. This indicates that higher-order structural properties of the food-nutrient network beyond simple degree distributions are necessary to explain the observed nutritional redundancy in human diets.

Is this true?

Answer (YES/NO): YES